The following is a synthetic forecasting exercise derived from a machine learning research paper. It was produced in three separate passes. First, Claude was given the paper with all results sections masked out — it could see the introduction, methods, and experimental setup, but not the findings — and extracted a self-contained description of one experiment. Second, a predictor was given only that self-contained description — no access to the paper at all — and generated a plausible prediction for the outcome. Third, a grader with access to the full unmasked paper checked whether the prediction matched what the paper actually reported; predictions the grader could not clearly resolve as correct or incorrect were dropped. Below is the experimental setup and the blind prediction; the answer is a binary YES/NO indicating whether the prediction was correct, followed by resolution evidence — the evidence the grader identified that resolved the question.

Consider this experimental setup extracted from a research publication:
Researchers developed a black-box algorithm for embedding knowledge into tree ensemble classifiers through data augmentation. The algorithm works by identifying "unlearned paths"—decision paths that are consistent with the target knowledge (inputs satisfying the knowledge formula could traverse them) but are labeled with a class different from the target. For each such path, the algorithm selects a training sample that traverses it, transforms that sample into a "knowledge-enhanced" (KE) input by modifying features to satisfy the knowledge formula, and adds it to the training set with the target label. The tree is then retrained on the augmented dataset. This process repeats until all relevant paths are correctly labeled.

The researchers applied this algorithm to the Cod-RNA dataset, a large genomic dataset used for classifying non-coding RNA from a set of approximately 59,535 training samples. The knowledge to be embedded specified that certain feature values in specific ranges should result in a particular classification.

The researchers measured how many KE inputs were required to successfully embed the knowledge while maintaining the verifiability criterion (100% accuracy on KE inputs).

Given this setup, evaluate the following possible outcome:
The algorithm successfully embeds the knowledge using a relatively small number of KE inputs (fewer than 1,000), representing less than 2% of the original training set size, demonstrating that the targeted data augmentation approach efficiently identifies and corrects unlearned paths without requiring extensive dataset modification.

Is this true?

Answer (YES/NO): YES